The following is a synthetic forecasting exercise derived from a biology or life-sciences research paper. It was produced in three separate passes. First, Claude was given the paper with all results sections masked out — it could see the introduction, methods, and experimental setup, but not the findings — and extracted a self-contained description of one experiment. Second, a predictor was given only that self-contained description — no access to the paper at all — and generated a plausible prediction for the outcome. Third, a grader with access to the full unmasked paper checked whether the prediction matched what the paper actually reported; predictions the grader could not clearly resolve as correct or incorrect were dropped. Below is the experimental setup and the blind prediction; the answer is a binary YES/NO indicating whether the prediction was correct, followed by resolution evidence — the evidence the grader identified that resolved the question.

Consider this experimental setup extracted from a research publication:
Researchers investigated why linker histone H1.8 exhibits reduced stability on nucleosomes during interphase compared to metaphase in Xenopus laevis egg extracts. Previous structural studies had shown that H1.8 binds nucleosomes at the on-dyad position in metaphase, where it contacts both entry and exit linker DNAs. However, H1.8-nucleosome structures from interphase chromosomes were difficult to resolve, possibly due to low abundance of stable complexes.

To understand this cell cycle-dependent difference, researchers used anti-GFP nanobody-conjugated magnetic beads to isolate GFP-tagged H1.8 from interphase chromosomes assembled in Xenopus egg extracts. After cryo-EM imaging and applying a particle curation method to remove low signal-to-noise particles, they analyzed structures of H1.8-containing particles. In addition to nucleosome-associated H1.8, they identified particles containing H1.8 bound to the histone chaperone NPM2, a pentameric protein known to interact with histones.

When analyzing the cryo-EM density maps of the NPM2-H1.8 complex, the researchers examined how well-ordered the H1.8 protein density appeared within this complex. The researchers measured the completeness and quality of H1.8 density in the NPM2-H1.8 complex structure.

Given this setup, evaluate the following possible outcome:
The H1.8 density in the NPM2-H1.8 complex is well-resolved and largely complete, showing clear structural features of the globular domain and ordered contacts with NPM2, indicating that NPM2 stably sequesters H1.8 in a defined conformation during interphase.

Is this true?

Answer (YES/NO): NO